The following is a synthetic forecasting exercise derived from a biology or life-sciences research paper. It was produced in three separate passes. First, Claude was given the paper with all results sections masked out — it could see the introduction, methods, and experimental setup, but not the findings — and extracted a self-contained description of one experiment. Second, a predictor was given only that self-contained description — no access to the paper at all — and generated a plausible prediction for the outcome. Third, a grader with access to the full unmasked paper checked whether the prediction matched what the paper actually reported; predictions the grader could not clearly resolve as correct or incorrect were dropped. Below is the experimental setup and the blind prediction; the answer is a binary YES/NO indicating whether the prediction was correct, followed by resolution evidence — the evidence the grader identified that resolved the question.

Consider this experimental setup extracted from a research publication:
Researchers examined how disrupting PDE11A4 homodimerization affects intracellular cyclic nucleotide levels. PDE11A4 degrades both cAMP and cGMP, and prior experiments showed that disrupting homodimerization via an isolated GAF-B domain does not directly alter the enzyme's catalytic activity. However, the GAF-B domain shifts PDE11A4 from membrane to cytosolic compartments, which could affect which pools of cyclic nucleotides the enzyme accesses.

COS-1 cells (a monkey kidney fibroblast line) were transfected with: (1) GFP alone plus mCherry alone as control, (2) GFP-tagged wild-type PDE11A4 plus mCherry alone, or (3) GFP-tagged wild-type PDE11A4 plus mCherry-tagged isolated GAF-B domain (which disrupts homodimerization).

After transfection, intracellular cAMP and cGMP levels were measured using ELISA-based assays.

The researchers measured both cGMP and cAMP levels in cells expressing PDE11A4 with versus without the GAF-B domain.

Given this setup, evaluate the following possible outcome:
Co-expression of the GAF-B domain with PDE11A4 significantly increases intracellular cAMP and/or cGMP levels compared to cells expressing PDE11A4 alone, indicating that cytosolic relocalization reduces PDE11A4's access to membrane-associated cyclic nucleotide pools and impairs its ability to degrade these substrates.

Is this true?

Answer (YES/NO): NO